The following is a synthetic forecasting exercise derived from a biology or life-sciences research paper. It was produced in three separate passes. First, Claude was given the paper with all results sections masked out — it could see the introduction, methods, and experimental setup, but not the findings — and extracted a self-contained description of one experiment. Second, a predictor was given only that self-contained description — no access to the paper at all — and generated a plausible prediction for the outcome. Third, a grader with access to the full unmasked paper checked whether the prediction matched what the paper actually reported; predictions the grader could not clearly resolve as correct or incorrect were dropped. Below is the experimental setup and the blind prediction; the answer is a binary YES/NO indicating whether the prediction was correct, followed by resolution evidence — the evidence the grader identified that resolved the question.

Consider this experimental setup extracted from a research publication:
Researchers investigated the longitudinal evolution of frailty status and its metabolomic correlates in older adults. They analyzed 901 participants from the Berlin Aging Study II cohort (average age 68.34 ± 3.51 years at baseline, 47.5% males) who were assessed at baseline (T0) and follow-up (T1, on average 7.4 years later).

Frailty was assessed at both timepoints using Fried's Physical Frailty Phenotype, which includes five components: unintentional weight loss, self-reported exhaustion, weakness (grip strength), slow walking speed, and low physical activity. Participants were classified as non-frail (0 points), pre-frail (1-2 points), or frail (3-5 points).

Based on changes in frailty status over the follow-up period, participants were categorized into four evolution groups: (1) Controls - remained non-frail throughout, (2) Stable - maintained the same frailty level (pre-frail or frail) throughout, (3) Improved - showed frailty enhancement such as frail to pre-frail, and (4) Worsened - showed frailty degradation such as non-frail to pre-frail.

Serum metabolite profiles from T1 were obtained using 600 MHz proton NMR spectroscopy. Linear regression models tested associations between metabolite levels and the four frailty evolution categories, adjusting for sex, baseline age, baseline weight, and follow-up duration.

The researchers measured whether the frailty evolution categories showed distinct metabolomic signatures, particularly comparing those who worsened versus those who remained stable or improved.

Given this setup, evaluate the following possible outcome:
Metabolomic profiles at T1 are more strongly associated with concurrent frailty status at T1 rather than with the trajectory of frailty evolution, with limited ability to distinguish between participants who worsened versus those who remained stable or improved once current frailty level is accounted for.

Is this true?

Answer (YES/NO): NO